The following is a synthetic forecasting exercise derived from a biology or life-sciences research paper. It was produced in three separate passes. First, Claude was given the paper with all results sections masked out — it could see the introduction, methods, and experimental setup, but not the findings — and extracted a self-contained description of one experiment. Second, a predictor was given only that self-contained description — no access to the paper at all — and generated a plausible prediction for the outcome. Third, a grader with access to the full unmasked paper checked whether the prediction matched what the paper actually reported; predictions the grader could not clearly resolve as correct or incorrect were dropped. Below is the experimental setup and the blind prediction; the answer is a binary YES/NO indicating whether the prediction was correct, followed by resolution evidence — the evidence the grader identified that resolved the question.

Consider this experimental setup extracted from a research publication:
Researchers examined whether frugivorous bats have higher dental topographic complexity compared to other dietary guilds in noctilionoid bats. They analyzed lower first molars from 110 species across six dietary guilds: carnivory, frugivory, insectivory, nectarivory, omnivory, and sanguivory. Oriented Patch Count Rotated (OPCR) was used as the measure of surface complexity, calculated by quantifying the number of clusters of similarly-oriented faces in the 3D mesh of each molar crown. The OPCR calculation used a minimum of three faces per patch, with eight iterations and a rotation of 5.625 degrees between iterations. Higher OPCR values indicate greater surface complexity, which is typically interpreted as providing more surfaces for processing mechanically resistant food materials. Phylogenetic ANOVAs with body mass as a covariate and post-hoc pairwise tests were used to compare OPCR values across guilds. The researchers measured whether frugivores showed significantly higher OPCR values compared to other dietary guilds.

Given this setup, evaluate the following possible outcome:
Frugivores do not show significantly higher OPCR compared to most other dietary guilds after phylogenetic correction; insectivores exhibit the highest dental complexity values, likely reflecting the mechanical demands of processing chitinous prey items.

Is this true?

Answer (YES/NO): NO